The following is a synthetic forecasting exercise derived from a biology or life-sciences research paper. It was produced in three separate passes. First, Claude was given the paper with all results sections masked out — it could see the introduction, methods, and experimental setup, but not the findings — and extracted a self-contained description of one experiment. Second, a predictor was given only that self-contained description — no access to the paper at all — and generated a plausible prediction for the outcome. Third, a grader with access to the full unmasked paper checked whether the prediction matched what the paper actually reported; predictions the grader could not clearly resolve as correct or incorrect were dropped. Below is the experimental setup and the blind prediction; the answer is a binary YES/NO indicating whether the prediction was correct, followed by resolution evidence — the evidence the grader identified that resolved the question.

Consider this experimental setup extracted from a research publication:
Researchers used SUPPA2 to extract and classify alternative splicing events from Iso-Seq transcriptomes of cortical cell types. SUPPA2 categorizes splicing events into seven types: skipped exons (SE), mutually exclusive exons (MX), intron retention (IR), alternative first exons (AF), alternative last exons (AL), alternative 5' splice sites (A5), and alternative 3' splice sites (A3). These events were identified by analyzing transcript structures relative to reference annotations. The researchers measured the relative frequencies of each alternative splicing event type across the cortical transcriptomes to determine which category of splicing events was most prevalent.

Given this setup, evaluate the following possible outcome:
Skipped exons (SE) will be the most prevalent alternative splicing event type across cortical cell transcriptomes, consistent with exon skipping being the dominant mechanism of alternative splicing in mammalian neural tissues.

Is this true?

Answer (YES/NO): NO